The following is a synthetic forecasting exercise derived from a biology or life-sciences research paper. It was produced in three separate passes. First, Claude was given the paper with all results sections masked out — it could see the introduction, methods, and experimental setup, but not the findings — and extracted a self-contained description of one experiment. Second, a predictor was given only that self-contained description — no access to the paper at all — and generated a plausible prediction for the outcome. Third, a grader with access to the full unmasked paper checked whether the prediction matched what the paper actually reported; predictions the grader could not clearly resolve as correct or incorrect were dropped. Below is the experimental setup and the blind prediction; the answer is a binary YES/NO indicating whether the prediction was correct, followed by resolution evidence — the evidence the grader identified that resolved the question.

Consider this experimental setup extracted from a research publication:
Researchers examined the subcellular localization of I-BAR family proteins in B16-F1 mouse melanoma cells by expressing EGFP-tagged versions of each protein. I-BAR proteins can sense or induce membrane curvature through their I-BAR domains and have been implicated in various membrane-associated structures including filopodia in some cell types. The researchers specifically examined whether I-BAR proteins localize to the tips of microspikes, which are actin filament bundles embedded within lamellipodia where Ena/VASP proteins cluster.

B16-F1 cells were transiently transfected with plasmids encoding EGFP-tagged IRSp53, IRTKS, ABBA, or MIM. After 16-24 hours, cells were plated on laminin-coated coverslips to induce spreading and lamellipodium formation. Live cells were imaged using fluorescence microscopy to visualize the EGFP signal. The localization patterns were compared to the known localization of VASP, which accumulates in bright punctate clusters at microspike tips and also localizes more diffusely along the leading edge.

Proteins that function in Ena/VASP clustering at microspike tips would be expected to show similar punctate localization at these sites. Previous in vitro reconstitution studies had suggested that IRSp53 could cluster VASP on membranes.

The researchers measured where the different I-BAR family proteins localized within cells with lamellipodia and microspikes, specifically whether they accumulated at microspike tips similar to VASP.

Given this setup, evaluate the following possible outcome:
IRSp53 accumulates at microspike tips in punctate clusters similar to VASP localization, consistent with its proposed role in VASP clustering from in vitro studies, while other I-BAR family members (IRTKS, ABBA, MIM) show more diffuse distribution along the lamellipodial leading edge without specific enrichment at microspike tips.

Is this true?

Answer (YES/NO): NO